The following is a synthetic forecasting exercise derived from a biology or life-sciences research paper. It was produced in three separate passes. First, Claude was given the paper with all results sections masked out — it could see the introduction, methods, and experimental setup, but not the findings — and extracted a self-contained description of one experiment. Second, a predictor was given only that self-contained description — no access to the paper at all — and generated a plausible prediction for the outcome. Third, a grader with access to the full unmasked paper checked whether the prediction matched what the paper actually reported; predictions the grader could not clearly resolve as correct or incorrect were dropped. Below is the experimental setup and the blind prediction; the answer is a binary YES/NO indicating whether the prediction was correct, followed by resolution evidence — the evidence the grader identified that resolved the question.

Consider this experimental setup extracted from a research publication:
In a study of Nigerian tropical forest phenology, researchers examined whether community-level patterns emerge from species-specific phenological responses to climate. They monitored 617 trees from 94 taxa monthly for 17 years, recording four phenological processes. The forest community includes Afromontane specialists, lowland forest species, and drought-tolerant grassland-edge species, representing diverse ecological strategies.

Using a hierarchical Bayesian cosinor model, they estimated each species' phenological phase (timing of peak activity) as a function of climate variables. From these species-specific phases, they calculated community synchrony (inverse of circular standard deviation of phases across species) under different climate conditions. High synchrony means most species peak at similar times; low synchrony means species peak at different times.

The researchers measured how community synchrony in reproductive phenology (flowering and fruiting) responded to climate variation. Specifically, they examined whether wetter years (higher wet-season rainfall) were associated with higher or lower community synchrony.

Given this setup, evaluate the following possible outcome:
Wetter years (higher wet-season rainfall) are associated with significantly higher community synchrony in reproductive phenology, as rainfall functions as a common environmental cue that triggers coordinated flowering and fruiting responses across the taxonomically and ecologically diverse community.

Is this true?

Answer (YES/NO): NO